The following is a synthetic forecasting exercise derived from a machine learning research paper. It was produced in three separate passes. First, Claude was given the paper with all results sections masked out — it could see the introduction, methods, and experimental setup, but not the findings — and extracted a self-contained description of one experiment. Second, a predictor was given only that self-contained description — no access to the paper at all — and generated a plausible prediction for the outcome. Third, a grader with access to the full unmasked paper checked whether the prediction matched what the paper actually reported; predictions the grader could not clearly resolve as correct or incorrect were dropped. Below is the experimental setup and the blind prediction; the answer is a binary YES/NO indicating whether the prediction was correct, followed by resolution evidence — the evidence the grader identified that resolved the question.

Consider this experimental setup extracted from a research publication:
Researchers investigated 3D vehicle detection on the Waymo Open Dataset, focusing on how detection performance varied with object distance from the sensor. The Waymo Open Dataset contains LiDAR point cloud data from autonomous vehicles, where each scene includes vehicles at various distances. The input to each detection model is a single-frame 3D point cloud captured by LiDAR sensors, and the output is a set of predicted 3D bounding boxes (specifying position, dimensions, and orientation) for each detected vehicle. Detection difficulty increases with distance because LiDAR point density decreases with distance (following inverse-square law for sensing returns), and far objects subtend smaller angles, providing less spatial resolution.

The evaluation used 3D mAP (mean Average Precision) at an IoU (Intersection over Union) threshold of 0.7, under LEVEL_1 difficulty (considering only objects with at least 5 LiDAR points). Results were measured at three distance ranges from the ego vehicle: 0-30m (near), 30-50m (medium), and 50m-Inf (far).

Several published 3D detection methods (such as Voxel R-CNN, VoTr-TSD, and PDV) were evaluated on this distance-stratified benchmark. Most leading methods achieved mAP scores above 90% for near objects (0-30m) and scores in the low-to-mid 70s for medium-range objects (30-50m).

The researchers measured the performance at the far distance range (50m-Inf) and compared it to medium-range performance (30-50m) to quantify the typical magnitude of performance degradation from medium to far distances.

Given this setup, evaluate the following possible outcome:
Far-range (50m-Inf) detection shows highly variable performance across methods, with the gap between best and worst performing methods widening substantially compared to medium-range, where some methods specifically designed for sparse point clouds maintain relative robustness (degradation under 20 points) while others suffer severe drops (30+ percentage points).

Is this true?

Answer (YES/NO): NO